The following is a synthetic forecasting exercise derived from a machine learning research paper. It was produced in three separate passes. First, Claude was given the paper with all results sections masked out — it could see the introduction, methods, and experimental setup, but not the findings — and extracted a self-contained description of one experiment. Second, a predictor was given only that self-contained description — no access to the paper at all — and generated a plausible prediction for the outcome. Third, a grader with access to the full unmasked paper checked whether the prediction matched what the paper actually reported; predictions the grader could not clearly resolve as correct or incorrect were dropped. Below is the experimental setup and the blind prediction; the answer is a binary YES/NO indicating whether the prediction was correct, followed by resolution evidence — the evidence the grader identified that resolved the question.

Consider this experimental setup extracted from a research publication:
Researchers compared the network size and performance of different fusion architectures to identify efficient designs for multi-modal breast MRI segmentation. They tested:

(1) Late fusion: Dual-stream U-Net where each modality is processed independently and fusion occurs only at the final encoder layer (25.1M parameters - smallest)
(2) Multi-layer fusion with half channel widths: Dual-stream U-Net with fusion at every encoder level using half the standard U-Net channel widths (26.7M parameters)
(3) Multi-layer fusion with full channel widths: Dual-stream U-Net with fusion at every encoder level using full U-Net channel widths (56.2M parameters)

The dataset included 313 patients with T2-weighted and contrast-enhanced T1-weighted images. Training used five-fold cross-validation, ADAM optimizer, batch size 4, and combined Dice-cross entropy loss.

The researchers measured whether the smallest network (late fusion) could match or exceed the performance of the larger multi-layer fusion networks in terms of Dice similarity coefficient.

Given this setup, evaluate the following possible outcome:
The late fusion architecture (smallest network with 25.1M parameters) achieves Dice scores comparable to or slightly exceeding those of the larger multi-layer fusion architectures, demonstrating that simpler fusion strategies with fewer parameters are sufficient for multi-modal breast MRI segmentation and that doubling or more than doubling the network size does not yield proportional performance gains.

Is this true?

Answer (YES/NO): NO